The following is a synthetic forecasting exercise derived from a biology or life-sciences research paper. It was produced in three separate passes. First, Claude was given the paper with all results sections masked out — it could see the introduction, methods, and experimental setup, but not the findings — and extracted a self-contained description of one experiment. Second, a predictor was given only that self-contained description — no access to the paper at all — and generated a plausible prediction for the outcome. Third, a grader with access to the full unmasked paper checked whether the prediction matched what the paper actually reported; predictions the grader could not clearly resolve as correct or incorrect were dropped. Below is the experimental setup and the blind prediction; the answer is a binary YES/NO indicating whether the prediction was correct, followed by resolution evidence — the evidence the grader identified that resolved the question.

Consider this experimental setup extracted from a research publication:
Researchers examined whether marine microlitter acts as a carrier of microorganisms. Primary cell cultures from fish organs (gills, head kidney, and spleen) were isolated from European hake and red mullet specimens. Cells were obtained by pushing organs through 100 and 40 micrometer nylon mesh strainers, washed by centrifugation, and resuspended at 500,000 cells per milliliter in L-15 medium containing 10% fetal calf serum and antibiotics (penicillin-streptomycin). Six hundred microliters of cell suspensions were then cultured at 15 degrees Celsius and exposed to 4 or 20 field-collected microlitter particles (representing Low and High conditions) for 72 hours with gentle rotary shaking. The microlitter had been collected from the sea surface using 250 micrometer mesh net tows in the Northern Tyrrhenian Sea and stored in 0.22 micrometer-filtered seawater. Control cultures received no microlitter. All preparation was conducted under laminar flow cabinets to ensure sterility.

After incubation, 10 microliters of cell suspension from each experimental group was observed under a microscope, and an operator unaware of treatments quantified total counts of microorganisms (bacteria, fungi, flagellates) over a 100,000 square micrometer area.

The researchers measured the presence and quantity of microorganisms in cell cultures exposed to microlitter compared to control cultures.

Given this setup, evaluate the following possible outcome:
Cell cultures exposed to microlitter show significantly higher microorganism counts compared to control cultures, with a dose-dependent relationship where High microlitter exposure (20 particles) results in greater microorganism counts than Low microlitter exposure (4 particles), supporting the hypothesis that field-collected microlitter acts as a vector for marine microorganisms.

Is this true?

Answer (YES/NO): NO